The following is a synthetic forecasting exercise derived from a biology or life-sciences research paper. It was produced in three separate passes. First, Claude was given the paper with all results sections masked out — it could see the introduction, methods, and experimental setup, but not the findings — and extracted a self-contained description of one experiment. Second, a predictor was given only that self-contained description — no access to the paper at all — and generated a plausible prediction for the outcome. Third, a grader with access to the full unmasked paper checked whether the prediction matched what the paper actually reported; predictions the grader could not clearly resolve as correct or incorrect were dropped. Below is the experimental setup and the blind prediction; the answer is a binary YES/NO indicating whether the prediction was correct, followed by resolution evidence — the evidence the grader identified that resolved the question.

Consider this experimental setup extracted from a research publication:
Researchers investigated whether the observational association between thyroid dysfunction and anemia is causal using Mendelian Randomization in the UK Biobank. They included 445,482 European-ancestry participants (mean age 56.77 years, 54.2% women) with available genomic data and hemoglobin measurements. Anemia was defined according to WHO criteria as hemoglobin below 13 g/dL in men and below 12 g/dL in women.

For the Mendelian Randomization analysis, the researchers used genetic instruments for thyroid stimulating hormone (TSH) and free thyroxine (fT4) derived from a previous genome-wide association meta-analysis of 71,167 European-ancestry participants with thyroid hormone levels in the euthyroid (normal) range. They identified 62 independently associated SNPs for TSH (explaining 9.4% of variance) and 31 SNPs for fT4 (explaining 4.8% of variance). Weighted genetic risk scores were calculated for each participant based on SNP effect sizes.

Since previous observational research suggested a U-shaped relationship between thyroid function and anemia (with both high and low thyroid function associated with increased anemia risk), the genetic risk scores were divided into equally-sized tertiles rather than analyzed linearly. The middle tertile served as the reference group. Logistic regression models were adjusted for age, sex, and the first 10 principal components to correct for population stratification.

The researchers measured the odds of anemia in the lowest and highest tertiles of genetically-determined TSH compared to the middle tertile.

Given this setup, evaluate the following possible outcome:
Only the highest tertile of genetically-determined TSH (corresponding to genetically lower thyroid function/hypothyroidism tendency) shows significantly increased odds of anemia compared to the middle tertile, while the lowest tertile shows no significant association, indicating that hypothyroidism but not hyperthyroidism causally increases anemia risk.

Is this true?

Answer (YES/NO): NO